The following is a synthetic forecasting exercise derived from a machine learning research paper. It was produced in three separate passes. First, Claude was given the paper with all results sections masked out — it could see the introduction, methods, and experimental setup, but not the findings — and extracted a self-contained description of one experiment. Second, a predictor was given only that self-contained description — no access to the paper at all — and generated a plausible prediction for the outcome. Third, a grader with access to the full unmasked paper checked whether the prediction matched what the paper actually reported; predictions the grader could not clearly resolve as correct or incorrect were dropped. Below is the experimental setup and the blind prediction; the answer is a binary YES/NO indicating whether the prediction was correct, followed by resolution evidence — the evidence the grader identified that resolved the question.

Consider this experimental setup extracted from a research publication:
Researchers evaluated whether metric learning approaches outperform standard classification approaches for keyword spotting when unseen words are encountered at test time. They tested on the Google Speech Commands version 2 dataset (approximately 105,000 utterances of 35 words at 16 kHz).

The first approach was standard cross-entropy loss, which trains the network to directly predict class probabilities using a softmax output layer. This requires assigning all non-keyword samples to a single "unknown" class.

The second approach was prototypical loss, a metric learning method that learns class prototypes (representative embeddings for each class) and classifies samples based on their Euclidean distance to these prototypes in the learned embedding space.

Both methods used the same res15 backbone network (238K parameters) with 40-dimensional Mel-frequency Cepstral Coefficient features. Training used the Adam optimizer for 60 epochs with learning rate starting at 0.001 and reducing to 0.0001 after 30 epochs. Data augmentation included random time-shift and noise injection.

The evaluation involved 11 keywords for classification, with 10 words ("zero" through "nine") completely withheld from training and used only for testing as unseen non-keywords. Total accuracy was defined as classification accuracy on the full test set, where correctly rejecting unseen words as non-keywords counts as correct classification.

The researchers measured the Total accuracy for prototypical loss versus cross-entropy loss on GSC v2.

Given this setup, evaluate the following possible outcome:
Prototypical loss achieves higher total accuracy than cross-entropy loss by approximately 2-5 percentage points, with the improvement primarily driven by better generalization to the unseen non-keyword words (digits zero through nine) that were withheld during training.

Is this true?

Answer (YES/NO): NO